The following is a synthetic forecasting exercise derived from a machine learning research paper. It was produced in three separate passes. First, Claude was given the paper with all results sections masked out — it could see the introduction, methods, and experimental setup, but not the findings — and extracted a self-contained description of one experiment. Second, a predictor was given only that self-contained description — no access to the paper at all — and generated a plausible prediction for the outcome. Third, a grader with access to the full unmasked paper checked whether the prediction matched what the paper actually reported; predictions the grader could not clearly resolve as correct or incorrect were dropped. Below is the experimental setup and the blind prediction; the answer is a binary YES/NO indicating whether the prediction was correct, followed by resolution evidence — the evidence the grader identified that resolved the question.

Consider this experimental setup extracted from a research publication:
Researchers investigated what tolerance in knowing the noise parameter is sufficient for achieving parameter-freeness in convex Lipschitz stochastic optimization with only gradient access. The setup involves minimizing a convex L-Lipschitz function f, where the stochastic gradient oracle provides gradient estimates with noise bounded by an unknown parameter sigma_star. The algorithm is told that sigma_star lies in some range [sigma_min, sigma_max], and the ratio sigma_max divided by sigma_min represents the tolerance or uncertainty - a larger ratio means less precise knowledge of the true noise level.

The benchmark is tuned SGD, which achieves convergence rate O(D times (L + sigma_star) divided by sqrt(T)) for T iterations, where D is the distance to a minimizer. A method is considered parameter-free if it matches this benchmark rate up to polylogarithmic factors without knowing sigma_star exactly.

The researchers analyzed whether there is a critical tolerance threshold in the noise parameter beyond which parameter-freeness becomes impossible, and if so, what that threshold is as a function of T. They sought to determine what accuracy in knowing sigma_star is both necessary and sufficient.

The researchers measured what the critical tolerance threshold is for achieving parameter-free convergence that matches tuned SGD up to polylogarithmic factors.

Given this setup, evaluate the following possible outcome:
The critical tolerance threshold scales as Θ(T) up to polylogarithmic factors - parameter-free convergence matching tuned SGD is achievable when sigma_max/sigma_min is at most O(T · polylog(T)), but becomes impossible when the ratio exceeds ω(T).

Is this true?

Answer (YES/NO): NO